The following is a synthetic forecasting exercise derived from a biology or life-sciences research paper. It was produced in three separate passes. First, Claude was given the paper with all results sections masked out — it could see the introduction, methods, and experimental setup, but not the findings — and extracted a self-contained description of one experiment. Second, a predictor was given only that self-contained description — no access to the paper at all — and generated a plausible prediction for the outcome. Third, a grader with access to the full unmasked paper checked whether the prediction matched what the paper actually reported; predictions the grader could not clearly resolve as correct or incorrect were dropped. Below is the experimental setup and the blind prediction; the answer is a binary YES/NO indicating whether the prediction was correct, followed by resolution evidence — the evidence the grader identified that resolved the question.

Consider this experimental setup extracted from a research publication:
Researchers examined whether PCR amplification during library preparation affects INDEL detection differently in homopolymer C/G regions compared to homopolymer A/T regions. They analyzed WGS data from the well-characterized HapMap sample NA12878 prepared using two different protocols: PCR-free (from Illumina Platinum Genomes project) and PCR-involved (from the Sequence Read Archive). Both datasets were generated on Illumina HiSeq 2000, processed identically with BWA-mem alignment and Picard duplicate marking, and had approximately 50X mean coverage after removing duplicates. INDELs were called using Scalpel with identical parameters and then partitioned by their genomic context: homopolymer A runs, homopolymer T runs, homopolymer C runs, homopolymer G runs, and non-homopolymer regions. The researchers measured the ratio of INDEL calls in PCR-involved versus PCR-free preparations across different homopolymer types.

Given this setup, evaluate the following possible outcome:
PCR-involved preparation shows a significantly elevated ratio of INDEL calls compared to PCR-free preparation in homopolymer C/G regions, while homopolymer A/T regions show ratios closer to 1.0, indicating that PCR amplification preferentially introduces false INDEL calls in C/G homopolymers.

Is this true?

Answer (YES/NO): NO